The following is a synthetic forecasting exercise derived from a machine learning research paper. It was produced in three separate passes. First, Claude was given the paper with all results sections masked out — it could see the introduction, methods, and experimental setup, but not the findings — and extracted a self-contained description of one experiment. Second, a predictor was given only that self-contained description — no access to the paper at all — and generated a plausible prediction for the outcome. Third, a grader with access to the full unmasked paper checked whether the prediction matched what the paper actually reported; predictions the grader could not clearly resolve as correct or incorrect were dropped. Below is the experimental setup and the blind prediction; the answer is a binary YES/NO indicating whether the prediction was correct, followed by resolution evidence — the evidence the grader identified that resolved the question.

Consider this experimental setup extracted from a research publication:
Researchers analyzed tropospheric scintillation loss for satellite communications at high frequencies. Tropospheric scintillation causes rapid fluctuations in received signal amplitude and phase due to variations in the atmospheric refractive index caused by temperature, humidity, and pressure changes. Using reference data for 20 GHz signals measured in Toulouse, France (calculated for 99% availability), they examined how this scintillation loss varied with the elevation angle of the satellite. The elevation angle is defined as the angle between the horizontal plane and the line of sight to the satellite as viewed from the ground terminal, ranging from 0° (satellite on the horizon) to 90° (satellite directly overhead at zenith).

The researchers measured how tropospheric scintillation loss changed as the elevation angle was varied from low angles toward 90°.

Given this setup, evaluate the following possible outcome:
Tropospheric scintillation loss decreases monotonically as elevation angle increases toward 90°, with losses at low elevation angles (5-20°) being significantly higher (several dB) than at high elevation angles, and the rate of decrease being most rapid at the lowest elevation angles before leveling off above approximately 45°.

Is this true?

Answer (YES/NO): NO